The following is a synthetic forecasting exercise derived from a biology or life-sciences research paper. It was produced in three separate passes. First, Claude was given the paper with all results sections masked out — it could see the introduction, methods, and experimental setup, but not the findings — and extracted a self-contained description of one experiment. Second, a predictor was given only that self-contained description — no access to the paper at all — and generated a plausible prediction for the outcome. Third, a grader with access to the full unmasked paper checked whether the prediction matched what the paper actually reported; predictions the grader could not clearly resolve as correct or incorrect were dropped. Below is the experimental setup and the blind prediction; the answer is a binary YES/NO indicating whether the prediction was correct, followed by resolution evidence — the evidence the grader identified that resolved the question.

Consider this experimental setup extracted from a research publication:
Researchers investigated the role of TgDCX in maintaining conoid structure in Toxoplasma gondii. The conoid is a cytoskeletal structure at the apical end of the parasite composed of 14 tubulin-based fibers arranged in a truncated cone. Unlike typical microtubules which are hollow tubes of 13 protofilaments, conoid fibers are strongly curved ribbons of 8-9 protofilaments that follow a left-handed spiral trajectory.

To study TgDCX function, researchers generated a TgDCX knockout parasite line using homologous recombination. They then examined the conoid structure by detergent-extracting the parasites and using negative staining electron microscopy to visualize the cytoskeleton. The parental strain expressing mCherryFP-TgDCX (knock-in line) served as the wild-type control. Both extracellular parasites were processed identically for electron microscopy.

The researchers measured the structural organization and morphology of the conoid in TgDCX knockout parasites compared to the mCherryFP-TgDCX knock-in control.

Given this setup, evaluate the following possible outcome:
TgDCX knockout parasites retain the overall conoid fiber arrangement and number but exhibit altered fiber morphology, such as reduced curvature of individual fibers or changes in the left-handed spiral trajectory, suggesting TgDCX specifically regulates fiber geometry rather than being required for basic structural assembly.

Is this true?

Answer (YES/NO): NO